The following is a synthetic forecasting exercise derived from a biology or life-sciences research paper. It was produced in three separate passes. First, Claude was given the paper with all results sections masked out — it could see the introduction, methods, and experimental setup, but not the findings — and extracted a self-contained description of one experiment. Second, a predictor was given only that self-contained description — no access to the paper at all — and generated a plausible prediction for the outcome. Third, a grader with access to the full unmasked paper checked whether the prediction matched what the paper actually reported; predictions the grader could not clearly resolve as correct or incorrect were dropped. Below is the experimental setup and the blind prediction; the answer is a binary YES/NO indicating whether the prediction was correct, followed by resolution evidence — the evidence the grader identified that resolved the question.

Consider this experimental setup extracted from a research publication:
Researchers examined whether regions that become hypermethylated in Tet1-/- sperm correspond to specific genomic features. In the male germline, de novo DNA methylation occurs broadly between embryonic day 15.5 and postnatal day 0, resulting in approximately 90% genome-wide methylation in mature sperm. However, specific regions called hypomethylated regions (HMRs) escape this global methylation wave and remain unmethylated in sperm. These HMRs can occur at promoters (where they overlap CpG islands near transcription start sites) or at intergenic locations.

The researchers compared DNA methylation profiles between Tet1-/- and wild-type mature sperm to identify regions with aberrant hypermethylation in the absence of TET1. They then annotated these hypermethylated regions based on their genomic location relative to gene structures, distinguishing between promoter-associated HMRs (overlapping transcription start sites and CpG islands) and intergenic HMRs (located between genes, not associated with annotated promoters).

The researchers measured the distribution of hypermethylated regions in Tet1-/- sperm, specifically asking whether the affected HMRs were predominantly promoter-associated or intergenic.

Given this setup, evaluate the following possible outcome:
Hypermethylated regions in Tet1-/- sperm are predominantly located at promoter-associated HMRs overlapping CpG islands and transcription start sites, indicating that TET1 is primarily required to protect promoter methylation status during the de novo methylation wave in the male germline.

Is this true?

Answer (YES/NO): NO